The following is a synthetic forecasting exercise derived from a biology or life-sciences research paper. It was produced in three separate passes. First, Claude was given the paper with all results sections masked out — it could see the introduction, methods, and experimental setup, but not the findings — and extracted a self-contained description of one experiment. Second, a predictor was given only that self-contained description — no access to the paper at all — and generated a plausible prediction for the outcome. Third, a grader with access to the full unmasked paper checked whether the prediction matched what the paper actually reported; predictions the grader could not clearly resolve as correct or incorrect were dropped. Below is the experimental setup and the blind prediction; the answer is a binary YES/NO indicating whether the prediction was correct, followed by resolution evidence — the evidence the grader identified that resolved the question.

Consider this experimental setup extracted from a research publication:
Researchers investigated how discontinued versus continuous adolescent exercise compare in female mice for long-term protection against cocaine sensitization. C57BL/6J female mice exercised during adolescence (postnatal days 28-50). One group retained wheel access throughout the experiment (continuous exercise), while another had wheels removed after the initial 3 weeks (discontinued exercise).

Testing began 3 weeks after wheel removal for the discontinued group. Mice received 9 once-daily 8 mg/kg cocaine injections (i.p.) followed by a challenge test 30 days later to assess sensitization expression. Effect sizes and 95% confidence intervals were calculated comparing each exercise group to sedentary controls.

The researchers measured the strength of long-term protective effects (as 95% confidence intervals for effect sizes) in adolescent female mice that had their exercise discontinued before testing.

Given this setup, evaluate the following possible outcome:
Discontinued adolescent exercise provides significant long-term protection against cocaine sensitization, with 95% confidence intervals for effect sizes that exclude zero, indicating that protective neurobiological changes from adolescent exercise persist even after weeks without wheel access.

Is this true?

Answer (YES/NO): YES